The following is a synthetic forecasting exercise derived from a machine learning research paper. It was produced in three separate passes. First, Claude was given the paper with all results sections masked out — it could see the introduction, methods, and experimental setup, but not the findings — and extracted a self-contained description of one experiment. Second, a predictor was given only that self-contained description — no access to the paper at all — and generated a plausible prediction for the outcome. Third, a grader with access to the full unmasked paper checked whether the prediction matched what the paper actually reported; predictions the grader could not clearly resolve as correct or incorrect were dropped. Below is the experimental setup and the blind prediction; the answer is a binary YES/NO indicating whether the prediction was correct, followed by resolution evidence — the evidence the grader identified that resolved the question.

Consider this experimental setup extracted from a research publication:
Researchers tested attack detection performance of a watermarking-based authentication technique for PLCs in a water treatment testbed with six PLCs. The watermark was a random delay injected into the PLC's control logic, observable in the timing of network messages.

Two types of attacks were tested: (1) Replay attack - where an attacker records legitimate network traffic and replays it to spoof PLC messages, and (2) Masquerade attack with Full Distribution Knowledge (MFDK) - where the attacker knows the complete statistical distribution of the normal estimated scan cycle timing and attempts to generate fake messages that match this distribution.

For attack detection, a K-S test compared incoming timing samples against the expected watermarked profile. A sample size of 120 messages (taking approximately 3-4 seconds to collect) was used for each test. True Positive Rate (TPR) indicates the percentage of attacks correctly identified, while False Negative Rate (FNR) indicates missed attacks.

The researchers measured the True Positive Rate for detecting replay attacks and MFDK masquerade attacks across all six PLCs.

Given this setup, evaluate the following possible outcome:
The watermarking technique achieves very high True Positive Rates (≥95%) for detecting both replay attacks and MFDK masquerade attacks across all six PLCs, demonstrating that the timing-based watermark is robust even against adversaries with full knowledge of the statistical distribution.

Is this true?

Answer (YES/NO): NO